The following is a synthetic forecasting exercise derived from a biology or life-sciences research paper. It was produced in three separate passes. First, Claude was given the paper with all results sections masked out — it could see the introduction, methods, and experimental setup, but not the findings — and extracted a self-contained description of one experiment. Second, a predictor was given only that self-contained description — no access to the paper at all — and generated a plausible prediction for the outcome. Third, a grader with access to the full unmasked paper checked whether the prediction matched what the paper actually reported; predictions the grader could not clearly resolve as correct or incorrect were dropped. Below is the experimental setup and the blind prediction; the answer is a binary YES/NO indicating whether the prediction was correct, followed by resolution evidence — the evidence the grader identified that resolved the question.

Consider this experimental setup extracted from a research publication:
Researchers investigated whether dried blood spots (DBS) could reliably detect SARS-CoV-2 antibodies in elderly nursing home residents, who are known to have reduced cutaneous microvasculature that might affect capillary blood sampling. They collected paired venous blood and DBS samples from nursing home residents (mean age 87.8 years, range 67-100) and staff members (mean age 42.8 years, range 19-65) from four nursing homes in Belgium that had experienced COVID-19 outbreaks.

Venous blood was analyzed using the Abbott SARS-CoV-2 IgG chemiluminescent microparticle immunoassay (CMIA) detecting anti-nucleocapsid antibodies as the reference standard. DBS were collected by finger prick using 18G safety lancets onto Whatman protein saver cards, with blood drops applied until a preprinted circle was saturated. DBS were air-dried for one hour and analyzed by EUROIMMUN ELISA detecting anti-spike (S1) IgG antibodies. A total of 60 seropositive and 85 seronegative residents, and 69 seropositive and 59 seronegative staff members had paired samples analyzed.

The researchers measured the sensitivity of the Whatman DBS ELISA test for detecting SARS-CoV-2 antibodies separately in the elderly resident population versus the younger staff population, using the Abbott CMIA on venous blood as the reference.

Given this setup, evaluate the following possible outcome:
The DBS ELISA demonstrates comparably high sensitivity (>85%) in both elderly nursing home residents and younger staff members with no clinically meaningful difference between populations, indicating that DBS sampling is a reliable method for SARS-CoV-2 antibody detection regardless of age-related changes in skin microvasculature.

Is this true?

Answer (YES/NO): YES